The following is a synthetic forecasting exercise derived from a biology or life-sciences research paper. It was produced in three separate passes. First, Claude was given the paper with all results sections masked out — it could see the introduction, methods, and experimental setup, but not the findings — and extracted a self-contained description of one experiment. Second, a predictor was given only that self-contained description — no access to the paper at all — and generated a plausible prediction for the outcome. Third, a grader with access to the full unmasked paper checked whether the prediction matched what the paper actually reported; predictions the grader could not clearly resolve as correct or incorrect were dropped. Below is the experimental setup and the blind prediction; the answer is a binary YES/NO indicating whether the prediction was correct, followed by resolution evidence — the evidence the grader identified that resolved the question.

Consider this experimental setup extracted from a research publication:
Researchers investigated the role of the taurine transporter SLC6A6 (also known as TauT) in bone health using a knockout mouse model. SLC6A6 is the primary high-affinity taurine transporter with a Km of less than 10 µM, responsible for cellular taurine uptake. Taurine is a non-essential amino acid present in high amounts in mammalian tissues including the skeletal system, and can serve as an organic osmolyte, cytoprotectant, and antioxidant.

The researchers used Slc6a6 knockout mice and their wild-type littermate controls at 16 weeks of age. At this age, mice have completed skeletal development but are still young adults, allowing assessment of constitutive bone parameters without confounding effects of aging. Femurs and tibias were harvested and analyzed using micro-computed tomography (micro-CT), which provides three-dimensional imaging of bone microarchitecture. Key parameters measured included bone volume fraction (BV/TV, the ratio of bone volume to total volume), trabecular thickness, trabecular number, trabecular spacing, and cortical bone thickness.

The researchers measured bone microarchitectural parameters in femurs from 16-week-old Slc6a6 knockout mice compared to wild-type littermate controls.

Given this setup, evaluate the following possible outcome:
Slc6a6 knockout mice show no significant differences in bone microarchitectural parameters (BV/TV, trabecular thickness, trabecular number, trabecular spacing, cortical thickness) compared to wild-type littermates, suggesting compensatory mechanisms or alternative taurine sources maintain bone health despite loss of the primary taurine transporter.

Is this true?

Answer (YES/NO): NO